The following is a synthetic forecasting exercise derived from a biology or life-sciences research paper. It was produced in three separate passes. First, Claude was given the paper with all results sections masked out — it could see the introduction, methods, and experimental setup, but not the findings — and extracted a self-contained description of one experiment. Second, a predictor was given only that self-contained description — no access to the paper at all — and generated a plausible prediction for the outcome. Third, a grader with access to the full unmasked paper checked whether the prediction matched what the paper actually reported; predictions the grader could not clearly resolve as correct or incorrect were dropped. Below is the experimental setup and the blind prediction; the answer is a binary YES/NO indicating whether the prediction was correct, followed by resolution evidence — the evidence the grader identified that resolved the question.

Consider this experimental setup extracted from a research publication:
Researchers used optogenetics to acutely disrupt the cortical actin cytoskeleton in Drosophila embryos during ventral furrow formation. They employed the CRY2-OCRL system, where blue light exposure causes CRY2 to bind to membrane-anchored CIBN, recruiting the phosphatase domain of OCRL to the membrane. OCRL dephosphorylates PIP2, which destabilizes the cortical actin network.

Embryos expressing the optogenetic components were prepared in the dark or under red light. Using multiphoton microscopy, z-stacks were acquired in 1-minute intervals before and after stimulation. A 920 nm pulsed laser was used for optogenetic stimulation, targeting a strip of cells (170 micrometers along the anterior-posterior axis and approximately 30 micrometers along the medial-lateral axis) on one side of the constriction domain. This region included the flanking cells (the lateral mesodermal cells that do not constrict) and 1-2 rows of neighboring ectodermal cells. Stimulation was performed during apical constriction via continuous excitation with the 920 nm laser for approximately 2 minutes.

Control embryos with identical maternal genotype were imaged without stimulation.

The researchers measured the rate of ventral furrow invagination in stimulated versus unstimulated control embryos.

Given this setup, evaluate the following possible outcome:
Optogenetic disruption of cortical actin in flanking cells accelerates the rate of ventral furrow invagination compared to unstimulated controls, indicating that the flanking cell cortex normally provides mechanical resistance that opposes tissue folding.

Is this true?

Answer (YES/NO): NO